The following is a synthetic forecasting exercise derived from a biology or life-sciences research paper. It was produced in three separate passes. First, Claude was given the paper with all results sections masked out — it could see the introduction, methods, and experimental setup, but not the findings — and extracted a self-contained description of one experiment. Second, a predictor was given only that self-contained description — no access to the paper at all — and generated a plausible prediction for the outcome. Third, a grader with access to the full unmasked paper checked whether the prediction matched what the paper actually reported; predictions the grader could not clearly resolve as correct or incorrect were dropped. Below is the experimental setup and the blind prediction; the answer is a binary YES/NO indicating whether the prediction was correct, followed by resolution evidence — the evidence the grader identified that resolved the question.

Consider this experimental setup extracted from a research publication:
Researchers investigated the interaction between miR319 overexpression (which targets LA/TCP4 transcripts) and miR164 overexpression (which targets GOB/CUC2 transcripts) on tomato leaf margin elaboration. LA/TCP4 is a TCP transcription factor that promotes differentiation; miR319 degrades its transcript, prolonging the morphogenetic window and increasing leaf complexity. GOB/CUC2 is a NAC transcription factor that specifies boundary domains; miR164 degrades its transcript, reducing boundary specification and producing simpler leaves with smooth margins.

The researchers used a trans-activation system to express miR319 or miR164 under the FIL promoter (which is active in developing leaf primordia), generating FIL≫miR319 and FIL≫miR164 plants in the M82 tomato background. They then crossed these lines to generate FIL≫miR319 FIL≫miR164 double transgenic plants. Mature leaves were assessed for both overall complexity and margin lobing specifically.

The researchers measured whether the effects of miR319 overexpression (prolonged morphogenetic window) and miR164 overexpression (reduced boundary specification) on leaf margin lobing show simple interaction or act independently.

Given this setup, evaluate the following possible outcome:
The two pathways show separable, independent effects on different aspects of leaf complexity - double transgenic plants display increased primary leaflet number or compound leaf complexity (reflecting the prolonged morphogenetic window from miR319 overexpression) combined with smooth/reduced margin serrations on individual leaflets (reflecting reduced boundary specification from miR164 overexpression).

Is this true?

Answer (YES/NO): NO